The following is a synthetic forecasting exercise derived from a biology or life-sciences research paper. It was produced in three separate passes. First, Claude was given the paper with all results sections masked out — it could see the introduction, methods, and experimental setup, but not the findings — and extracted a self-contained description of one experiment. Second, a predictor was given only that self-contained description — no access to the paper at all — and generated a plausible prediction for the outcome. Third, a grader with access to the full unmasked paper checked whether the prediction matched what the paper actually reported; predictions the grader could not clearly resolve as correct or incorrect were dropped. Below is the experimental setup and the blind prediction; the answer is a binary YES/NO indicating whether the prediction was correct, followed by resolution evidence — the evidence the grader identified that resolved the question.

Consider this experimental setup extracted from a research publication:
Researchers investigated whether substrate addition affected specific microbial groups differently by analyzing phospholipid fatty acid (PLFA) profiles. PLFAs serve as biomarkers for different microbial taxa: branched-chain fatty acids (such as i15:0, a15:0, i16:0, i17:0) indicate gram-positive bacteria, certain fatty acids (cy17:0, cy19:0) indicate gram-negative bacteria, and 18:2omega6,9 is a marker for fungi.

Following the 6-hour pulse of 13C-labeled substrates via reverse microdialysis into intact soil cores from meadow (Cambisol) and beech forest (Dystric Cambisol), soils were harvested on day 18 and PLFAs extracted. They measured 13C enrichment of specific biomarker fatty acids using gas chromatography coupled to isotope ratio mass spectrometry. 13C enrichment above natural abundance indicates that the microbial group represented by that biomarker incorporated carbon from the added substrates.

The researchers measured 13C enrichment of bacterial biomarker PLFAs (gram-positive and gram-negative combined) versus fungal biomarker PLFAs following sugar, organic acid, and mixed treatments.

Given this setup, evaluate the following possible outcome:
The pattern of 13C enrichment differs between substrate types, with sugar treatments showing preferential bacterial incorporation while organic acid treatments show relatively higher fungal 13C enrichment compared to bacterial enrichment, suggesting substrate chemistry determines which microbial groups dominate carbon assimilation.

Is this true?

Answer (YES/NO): NO